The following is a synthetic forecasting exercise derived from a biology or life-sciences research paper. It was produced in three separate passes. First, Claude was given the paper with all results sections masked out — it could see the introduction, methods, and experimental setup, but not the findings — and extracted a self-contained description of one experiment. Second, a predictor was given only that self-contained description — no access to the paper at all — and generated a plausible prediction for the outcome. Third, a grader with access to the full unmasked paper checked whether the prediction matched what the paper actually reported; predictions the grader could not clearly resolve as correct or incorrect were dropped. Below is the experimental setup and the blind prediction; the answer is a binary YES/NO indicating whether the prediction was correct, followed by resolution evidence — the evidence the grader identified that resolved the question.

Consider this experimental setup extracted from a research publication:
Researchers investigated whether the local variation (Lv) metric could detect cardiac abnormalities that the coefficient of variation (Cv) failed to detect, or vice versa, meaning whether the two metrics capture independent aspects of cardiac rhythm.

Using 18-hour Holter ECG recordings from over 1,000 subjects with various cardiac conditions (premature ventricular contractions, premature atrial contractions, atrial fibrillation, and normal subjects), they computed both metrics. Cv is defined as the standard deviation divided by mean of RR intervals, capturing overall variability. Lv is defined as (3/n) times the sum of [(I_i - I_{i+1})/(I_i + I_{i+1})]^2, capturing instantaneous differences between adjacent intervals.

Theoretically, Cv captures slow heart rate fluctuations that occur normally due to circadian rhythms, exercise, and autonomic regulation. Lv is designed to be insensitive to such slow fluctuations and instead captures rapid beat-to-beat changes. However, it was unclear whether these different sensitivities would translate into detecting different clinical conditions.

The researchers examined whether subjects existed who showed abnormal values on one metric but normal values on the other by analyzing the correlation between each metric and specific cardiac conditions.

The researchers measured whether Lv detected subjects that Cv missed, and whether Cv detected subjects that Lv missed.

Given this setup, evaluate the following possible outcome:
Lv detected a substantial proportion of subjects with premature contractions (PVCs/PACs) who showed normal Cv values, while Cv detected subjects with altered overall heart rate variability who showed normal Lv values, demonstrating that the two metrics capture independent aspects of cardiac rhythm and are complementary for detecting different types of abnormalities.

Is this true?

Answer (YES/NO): NO